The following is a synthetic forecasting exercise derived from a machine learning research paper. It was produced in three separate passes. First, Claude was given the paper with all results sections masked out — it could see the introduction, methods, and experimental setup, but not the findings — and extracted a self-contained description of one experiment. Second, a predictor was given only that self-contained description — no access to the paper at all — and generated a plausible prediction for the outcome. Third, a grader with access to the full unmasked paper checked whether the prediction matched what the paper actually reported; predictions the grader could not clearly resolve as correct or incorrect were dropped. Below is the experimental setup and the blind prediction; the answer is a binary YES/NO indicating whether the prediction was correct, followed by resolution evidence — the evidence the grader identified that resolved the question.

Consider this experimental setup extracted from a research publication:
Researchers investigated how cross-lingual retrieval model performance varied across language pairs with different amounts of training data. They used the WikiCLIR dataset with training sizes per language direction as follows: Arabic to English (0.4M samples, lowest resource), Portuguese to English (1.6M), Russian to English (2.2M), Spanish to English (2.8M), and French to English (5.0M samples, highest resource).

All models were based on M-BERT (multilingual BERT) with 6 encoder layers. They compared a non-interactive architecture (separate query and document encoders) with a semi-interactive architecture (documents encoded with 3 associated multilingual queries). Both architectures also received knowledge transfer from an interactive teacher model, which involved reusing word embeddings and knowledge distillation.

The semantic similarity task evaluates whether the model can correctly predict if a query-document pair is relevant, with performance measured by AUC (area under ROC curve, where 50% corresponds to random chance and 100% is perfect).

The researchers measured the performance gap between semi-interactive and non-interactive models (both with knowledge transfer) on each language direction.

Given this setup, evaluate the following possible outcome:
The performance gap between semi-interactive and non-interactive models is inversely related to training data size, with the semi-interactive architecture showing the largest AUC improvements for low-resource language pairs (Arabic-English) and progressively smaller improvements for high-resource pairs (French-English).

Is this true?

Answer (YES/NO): NO